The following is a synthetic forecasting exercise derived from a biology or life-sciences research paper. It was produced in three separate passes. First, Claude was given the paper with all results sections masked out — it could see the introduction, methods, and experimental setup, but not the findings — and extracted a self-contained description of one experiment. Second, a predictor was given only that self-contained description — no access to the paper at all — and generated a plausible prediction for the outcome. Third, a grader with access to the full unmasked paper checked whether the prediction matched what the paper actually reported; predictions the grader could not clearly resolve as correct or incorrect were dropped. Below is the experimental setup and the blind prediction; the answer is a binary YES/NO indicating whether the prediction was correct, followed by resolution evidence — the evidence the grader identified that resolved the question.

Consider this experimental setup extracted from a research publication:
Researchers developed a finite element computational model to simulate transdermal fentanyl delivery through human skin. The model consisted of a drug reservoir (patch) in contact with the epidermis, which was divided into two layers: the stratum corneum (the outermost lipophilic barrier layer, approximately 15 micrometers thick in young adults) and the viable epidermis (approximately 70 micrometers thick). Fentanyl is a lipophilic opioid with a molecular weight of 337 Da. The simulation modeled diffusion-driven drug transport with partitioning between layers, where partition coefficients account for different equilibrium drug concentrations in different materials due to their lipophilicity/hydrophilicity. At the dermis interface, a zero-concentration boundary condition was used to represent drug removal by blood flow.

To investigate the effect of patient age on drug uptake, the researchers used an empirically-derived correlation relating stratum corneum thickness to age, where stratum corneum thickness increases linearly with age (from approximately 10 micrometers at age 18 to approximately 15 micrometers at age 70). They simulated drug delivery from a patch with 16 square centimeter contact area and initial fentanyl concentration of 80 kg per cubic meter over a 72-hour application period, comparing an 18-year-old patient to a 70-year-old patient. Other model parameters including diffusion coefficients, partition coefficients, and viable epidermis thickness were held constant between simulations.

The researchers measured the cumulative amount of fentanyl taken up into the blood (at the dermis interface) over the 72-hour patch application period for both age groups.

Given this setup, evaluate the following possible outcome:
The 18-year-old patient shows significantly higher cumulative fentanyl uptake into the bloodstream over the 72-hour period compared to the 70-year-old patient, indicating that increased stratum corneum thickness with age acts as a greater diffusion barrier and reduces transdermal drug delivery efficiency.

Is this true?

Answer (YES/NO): YES